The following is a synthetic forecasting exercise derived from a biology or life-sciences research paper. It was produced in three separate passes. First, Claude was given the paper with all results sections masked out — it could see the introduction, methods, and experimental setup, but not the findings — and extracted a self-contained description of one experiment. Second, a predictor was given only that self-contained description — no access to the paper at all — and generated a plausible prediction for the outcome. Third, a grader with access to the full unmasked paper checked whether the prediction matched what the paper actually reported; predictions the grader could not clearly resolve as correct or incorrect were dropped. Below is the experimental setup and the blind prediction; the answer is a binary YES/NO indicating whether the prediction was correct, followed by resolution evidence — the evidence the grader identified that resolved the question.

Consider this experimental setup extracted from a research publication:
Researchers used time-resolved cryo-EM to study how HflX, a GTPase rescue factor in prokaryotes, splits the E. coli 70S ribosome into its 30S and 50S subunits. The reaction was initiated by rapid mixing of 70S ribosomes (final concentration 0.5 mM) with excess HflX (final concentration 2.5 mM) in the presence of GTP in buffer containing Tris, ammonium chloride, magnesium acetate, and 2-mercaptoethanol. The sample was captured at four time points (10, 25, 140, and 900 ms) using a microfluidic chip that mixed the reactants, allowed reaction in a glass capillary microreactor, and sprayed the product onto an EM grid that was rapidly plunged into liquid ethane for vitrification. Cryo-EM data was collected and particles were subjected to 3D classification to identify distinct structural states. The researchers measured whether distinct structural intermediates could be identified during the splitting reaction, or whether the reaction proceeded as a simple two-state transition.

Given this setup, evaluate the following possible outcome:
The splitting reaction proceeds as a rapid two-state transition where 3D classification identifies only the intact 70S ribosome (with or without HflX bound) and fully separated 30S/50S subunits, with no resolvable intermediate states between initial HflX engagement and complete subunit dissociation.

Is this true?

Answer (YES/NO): NO